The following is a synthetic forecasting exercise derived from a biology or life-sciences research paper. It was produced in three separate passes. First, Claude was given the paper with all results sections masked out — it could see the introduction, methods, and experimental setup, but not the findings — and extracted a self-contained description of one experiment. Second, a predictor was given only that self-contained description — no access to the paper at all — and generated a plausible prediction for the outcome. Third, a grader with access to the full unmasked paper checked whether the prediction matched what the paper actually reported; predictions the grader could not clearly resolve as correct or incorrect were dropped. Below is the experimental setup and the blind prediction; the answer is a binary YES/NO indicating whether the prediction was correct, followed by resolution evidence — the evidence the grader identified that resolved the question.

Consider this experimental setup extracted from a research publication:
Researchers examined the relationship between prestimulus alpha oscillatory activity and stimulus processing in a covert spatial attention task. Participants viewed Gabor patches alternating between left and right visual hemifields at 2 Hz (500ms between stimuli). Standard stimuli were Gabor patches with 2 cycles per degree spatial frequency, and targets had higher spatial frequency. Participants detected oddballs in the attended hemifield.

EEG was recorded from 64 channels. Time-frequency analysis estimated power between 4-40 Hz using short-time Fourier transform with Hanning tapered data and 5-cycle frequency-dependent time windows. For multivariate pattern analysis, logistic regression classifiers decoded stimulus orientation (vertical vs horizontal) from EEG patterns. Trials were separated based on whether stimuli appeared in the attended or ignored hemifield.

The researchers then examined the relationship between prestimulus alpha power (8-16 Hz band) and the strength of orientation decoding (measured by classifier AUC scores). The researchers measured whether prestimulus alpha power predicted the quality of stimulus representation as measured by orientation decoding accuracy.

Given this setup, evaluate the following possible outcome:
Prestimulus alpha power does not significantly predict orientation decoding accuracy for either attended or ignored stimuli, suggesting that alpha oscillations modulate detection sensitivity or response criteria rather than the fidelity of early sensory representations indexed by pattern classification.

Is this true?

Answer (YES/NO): NO